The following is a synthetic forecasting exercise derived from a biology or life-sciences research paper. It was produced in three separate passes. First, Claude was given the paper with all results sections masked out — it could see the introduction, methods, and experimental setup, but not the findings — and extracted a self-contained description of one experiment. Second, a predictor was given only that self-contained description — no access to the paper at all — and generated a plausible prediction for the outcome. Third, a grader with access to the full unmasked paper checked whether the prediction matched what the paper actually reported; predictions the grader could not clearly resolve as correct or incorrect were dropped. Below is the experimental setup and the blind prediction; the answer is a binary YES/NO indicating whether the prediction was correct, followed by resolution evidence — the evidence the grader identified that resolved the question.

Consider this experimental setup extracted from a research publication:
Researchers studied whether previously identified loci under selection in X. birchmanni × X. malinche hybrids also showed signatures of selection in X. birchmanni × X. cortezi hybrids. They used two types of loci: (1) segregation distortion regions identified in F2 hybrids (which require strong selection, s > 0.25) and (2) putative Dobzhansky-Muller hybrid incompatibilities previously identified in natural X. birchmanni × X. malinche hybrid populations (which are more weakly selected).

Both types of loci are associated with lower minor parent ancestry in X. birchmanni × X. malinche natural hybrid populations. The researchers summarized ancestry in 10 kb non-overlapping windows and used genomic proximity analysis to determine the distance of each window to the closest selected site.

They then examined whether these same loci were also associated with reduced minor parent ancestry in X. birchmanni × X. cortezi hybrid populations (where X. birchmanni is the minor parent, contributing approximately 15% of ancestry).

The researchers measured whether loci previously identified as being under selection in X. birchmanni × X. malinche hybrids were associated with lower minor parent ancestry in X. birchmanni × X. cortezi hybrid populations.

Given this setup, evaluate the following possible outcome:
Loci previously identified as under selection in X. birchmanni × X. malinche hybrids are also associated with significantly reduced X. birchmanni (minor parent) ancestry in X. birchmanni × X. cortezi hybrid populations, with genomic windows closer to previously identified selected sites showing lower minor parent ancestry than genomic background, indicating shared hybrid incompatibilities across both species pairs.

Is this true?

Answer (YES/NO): NO